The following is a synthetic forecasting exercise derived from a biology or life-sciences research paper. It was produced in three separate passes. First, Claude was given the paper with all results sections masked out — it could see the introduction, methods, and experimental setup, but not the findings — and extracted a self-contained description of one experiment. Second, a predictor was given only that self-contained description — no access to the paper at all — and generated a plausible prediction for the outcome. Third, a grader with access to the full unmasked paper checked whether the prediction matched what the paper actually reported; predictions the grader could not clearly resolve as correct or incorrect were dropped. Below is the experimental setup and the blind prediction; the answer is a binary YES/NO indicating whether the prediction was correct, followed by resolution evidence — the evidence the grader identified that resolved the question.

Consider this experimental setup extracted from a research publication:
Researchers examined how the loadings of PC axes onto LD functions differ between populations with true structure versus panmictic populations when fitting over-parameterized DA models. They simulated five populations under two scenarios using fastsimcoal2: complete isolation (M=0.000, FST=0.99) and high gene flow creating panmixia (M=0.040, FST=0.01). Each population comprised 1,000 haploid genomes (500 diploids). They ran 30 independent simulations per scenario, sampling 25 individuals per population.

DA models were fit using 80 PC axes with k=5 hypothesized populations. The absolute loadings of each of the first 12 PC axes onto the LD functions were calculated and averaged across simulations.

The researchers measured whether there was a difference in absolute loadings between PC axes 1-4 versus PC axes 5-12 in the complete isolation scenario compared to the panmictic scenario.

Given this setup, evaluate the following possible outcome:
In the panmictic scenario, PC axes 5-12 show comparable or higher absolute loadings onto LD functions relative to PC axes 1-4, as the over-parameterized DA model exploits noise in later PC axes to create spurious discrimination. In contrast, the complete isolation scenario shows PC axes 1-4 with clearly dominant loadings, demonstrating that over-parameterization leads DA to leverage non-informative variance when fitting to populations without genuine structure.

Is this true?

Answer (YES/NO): YES